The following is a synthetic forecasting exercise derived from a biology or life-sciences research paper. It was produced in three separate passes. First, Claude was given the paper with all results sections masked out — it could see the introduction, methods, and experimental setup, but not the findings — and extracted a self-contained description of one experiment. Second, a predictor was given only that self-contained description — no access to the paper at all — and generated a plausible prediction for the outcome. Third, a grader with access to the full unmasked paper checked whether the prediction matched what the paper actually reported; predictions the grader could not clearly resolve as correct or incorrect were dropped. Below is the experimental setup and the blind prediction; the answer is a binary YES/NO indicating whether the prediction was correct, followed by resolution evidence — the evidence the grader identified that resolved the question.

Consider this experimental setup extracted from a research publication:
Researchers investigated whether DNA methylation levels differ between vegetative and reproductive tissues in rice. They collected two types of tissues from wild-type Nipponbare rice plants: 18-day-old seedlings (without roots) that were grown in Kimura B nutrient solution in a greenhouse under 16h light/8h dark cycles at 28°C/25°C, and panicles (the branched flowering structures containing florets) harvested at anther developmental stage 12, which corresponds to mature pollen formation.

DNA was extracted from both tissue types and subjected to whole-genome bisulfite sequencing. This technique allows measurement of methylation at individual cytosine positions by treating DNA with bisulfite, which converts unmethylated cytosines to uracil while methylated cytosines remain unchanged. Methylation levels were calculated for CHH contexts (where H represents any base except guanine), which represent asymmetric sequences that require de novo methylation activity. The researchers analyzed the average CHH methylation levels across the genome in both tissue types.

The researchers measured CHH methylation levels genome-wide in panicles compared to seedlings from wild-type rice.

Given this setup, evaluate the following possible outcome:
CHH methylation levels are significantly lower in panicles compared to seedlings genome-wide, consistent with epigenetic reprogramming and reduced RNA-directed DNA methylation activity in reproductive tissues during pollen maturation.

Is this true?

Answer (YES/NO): NO